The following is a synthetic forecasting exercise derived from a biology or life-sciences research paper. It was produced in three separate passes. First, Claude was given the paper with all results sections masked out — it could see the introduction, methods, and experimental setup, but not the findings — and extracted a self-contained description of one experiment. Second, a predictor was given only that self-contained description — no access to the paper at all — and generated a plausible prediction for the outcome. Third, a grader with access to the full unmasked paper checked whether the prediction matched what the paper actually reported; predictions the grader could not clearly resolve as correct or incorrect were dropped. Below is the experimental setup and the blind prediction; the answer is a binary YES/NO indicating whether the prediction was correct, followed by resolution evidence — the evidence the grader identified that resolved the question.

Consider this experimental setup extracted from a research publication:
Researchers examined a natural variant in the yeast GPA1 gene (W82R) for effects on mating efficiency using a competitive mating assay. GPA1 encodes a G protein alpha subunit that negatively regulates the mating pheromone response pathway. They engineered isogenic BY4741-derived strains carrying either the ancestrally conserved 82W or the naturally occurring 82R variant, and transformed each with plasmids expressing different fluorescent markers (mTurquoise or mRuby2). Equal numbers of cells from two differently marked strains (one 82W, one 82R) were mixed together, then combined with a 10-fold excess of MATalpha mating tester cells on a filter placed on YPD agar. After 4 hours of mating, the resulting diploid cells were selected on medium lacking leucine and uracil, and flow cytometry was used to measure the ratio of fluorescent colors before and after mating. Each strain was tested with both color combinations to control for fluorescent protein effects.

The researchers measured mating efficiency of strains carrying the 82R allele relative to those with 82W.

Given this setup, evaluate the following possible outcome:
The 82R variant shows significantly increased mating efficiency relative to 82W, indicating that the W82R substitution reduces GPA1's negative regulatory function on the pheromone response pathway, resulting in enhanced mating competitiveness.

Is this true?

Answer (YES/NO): YES